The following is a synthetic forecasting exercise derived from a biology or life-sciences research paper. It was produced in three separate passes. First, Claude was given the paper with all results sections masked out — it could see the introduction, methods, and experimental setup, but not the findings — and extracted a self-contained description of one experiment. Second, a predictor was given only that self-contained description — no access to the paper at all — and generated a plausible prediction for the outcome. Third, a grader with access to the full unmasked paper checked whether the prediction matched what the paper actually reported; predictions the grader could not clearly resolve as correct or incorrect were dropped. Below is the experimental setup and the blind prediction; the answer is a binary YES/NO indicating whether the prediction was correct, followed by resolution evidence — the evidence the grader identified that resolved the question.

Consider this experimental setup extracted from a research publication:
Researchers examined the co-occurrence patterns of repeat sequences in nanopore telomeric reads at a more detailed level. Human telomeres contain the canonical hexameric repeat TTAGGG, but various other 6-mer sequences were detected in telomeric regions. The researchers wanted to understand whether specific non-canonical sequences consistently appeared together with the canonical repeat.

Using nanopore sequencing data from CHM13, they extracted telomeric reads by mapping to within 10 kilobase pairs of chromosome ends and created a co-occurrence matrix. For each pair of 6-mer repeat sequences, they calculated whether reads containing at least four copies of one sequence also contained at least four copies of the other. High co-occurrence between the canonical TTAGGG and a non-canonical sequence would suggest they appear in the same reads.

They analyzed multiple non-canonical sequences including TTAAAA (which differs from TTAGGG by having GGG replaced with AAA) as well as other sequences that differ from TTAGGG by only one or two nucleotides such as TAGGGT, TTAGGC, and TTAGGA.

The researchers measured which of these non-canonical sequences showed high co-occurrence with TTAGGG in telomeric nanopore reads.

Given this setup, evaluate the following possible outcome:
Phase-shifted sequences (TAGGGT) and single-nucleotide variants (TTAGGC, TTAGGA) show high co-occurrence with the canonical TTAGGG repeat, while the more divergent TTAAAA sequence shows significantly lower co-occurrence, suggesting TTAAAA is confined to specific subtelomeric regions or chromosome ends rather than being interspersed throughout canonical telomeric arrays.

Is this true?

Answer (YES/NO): NO